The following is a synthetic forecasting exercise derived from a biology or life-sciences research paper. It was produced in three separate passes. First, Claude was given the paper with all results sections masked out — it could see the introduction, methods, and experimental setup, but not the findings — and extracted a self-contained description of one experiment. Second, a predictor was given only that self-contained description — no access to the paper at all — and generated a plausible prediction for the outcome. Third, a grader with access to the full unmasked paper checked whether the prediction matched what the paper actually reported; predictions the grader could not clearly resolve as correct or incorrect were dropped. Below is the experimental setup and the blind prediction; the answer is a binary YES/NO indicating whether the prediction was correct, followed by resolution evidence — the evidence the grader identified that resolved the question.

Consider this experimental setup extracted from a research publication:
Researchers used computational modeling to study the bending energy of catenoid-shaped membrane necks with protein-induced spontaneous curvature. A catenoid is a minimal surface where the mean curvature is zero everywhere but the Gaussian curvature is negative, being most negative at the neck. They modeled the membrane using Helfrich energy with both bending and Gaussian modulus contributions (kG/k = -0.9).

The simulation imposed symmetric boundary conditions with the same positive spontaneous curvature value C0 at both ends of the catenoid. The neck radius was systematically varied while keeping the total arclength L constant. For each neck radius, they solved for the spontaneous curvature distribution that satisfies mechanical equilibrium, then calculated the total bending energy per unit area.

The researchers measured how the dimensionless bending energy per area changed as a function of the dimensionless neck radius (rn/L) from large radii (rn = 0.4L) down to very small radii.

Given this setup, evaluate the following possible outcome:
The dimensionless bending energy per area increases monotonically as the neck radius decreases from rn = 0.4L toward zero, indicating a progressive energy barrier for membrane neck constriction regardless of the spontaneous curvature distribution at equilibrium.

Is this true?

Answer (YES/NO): NO